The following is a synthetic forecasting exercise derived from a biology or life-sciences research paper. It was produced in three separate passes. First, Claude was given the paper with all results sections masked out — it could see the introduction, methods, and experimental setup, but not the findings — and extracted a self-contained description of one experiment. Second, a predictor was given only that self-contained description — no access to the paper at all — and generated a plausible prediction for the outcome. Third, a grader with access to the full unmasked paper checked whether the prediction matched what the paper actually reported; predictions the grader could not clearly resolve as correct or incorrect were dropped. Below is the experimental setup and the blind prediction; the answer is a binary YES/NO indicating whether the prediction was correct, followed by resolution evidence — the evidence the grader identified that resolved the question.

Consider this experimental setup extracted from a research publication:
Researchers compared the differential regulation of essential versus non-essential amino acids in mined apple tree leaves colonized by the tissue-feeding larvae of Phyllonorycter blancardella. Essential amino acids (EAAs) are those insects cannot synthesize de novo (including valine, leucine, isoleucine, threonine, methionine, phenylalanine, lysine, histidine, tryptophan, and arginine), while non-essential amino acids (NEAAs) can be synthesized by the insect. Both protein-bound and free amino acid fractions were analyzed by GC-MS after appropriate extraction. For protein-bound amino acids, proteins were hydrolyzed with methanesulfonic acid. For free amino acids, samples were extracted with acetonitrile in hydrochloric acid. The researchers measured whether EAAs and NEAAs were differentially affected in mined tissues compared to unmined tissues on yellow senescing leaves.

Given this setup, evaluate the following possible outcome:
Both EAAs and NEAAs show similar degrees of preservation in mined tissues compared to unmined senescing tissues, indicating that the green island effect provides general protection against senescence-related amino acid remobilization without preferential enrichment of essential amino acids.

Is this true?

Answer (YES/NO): NO